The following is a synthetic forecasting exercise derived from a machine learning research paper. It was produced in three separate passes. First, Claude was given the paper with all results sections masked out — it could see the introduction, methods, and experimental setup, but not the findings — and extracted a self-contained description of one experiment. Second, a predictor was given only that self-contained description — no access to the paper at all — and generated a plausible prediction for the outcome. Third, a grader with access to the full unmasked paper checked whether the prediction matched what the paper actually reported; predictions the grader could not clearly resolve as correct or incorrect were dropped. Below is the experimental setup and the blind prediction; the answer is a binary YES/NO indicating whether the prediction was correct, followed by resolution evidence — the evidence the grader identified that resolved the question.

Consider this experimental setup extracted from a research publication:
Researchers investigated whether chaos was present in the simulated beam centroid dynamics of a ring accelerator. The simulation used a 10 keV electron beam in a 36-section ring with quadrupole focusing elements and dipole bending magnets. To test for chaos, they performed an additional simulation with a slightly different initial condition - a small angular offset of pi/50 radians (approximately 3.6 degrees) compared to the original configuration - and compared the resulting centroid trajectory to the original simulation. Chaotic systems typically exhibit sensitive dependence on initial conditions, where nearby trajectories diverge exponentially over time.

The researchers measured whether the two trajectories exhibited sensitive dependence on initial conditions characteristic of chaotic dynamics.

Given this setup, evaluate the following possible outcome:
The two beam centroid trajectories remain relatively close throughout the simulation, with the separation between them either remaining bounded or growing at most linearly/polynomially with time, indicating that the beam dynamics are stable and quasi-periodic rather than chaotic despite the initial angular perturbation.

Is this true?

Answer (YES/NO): YES